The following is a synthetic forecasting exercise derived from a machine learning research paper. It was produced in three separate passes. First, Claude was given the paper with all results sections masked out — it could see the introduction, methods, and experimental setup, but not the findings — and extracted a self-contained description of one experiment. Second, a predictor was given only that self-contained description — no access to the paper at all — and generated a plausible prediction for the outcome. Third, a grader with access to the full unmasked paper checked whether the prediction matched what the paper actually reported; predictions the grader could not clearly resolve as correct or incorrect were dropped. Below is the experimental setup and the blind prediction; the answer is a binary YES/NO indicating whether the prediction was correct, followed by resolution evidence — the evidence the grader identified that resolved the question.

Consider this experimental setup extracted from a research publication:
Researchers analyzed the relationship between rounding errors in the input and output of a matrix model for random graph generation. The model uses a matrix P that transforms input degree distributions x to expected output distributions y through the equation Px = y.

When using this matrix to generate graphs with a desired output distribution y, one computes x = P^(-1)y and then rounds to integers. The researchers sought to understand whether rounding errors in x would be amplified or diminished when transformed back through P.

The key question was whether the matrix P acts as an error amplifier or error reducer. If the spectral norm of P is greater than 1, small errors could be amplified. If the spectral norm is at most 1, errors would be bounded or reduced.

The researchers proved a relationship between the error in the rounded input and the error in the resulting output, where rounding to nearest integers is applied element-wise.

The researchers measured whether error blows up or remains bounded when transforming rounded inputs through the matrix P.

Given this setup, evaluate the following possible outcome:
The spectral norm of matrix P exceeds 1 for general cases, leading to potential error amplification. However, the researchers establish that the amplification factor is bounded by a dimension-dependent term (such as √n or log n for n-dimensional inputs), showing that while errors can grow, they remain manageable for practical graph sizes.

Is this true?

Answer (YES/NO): NO